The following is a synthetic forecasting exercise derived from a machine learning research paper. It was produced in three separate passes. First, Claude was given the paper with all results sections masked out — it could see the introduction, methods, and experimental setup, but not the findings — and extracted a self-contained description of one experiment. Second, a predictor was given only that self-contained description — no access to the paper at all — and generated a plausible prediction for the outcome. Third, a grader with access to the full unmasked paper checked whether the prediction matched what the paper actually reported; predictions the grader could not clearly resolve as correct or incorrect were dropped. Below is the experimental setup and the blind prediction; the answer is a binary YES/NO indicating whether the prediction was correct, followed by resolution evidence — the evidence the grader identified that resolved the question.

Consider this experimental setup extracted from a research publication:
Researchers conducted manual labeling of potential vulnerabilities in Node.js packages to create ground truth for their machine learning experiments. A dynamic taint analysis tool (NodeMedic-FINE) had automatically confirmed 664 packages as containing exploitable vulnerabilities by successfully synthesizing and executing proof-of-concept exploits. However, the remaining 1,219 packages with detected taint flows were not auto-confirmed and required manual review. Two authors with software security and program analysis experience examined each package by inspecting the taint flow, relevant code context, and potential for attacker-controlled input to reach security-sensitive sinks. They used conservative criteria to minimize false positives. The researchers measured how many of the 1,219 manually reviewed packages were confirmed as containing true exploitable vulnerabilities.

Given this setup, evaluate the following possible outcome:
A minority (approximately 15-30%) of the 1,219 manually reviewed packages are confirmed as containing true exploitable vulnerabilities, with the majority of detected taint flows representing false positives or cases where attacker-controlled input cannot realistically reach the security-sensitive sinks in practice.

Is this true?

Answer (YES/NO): NO